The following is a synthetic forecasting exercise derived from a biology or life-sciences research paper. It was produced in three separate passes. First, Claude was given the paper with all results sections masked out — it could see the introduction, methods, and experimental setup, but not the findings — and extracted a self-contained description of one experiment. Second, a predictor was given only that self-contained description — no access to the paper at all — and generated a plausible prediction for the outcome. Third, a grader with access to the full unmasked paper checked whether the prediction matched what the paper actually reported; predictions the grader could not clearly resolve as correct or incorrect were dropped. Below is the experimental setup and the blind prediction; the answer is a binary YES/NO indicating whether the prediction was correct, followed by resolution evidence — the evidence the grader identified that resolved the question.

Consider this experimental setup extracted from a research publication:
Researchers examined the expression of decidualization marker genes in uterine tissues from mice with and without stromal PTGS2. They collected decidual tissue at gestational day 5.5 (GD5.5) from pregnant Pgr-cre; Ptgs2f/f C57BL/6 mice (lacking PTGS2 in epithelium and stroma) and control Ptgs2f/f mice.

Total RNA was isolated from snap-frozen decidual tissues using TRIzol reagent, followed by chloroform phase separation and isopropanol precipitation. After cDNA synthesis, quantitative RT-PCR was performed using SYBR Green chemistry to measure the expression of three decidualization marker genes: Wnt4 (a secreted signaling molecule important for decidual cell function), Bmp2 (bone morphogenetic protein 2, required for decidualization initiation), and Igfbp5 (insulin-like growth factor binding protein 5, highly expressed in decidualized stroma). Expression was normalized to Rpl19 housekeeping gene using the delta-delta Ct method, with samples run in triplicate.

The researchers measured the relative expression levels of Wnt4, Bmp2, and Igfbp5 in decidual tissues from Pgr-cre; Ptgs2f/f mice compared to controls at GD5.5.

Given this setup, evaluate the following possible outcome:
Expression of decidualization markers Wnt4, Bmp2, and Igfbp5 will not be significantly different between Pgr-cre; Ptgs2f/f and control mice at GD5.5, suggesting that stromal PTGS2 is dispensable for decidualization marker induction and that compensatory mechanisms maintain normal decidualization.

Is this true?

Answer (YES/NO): NO